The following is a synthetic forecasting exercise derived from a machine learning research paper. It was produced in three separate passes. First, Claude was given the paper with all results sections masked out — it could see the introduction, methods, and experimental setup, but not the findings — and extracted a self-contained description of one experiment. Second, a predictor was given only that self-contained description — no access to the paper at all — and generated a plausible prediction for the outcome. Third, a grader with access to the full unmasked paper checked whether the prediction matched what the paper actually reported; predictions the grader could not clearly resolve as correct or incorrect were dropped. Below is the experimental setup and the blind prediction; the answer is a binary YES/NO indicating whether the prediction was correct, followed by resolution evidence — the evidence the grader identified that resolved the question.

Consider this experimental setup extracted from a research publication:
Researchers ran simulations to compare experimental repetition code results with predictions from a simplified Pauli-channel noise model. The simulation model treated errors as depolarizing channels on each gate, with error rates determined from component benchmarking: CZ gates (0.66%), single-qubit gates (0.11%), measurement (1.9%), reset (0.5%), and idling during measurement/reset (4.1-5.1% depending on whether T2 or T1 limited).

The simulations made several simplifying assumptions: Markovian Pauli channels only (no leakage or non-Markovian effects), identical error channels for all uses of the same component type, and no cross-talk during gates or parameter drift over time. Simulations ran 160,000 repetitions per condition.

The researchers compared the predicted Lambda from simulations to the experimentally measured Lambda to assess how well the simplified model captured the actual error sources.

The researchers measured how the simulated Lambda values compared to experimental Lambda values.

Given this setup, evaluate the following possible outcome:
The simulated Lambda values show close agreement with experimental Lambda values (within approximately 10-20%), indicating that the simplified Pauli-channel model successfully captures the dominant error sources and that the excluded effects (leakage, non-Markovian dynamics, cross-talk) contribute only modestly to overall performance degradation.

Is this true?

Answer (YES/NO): YES